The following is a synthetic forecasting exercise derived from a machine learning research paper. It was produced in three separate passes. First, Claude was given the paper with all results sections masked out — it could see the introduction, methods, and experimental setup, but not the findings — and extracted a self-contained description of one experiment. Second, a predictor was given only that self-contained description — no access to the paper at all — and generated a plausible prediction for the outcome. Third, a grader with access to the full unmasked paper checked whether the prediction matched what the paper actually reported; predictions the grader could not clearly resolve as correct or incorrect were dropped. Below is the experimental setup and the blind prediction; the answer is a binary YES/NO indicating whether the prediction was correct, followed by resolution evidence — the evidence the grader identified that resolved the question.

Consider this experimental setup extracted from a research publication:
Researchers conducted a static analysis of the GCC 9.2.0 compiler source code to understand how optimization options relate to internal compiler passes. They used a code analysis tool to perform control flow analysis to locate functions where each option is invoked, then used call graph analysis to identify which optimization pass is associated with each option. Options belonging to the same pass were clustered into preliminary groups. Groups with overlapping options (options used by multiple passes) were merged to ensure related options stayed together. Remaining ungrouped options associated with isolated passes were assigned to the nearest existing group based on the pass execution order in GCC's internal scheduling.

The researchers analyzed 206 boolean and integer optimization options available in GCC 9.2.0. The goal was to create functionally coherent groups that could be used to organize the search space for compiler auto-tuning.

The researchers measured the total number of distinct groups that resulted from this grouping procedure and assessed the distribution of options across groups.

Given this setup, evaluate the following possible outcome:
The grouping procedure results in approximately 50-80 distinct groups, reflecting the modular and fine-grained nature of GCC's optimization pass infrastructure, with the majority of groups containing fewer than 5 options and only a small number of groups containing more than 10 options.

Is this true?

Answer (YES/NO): NO